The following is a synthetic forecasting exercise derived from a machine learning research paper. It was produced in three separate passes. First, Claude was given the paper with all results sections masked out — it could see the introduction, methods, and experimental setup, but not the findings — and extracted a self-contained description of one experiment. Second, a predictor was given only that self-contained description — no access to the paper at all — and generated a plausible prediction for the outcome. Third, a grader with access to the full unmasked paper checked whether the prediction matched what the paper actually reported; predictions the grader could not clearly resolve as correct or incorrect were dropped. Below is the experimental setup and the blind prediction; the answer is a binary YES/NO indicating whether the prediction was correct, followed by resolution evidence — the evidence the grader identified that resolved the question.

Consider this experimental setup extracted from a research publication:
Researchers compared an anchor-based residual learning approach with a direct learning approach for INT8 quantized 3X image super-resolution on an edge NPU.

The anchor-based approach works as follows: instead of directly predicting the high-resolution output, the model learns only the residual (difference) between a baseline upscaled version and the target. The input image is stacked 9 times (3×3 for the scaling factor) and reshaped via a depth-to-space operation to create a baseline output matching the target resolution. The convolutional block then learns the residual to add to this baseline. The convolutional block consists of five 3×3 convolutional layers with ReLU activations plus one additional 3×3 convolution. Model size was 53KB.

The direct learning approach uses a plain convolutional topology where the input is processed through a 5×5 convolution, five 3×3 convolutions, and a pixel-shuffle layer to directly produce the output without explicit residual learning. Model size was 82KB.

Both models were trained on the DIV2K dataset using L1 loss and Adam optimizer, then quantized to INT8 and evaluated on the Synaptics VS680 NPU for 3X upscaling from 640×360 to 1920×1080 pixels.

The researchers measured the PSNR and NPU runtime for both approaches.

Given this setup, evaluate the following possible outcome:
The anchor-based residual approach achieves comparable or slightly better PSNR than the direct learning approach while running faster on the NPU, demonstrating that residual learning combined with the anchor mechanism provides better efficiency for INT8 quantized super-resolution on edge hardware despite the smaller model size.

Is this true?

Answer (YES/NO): NO